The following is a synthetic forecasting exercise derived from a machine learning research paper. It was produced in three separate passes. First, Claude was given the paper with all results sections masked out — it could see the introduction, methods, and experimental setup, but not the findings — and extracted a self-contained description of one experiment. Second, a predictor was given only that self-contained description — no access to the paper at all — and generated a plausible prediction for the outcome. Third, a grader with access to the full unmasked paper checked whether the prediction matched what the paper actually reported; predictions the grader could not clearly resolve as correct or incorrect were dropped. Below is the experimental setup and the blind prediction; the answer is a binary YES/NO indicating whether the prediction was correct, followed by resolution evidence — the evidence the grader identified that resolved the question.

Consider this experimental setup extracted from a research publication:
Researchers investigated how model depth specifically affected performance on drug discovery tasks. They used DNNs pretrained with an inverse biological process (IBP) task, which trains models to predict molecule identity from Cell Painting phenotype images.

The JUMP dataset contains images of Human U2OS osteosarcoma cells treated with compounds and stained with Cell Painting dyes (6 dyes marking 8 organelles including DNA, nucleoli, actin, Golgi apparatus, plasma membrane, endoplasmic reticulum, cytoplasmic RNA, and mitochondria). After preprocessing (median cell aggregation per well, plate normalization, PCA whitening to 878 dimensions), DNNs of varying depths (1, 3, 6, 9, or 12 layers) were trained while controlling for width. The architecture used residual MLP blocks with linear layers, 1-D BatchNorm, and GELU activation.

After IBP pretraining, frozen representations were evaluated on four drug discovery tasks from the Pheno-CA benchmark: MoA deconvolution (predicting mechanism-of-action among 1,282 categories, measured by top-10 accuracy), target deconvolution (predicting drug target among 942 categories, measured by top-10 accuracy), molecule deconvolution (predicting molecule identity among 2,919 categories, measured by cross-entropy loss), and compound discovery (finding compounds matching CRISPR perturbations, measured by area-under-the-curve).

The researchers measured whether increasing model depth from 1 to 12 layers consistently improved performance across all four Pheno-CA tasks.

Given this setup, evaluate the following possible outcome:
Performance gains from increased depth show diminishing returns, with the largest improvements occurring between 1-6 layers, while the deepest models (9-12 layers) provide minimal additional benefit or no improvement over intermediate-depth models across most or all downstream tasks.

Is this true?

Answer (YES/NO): NO